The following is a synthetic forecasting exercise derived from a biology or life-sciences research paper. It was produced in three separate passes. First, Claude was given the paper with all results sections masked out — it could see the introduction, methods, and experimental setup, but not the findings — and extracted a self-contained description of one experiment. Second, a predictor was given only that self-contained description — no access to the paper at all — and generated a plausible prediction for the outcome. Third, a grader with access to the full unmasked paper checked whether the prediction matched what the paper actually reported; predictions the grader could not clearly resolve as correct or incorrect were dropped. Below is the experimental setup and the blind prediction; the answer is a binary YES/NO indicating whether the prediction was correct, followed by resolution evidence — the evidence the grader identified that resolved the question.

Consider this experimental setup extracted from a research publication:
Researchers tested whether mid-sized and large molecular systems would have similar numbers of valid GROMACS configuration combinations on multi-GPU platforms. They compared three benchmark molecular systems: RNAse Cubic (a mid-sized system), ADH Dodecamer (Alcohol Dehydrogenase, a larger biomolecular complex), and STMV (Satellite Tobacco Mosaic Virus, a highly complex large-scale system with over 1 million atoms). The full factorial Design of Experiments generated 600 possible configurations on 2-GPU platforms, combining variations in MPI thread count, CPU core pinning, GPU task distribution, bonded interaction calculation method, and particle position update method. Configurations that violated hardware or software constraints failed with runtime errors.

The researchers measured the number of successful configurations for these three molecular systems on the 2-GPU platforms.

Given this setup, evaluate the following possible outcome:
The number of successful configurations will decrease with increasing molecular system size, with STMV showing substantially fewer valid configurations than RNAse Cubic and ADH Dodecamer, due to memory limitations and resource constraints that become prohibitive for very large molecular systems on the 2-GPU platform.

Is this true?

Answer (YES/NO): NO